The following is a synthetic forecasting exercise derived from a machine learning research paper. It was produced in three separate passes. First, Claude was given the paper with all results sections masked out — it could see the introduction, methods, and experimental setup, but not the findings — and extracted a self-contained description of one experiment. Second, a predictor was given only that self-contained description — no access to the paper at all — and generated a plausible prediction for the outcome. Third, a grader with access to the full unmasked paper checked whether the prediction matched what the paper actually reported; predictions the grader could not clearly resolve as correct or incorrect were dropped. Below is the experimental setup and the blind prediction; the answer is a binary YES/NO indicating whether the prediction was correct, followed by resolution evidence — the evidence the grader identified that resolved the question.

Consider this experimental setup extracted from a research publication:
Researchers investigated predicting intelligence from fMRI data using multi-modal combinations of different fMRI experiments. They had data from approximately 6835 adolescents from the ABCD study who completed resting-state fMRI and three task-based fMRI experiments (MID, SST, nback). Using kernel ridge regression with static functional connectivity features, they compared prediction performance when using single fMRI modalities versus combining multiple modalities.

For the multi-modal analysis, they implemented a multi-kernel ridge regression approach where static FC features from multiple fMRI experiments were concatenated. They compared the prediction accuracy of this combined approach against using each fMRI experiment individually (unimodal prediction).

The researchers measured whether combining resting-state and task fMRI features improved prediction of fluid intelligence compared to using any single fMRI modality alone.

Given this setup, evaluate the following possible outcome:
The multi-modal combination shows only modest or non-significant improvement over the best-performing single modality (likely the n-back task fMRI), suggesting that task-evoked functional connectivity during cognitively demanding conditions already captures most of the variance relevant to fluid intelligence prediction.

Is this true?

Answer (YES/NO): YES